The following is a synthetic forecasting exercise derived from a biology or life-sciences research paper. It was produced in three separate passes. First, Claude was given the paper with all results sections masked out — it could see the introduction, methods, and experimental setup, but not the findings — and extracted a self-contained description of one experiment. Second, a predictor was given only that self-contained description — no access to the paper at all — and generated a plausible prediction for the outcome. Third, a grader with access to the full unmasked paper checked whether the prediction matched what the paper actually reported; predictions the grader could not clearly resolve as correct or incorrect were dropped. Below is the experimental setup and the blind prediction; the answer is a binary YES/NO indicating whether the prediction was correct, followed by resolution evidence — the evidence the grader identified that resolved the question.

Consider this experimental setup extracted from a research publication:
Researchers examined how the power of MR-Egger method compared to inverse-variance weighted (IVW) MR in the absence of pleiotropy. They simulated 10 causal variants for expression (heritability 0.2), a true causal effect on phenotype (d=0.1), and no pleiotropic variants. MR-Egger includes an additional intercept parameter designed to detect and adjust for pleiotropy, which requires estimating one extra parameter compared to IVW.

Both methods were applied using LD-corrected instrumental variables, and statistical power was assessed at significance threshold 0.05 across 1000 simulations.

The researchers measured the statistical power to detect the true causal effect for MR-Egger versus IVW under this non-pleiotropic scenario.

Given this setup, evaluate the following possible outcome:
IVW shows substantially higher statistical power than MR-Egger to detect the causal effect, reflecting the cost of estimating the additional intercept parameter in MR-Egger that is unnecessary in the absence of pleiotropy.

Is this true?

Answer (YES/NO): YES